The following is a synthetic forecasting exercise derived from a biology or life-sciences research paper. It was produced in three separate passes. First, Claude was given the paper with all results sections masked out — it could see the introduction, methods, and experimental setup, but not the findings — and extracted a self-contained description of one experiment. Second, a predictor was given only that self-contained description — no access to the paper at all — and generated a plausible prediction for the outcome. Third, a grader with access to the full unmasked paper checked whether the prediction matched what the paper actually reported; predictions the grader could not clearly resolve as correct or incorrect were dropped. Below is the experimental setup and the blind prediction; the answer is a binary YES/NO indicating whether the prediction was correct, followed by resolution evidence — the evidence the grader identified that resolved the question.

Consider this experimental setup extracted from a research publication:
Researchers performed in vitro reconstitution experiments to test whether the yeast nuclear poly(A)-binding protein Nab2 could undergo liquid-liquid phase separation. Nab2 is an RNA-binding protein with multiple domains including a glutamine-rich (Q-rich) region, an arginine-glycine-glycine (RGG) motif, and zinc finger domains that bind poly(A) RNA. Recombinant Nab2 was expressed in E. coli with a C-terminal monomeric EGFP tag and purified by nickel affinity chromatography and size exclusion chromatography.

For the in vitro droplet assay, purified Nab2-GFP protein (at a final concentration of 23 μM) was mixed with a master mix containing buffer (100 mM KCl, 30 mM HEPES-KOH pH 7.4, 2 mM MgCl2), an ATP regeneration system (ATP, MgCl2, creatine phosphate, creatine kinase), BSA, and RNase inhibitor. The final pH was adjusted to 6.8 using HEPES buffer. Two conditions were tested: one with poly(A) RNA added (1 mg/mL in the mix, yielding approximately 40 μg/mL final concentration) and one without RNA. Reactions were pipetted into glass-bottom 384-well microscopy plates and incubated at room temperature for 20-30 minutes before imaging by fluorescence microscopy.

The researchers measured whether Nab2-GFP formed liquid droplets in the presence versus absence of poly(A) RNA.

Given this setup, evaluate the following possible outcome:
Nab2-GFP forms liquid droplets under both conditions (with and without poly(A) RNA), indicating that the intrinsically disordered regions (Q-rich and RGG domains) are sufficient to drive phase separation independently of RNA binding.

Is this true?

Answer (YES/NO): NO